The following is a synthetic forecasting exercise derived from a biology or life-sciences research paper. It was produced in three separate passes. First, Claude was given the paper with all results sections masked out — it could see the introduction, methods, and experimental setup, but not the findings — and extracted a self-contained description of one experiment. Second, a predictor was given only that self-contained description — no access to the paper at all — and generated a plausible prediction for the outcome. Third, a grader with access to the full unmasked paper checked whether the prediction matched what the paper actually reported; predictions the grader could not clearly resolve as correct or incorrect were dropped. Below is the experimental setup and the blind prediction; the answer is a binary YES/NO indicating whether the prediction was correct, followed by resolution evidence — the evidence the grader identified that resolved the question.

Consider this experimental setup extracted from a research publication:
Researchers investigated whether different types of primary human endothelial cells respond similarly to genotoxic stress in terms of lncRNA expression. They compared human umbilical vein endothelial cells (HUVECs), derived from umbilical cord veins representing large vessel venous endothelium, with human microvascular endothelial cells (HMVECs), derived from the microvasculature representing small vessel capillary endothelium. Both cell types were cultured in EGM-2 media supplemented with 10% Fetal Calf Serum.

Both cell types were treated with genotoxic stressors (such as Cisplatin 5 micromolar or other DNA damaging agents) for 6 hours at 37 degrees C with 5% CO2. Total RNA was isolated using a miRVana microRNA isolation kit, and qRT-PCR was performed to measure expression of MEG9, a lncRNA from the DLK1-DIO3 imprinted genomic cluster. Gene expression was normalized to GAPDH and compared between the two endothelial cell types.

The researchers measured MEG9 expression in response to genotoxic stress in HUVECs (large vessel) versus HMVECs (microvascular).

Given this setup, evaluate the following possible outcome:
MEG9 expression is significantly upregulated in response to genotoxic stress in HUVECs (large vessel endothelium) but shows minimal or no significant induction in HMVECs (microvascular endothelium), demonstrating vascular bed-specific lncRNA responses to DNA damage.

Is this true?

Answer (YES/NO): NO